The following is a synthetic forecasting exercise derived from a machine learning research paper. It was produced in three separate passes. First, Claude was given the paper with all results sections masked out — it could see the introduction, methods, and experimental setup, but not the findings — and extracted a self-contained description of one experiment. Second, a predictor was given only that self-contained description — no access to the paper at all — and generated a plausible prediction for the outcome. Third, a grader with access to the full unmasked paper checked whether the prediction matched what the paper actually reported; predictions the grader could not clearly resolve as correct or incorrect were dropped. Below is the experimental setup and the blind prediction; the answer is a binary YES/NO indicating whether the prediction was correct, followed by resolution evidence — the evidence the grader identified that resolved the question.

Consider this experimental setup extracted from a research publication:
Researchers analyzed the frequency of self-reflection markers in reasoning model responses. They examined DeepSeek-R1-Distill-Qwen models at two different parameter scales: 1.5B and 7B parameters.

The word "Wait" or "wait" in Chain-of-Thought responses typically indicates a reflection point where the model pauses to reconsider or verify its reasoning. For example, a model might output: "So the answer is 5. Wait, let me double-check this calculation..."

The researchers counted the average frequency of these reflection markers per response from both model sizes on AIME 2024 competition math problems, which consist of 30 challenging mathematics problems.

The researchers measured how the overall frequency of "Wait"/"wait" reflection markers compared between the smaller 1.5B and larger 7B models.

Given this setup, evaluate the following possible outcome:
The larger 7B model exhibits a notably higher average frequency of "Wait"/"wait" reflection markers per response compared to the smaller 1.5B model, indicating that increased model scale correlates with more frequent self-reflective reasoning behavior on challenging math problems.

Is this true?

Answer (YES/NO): NO